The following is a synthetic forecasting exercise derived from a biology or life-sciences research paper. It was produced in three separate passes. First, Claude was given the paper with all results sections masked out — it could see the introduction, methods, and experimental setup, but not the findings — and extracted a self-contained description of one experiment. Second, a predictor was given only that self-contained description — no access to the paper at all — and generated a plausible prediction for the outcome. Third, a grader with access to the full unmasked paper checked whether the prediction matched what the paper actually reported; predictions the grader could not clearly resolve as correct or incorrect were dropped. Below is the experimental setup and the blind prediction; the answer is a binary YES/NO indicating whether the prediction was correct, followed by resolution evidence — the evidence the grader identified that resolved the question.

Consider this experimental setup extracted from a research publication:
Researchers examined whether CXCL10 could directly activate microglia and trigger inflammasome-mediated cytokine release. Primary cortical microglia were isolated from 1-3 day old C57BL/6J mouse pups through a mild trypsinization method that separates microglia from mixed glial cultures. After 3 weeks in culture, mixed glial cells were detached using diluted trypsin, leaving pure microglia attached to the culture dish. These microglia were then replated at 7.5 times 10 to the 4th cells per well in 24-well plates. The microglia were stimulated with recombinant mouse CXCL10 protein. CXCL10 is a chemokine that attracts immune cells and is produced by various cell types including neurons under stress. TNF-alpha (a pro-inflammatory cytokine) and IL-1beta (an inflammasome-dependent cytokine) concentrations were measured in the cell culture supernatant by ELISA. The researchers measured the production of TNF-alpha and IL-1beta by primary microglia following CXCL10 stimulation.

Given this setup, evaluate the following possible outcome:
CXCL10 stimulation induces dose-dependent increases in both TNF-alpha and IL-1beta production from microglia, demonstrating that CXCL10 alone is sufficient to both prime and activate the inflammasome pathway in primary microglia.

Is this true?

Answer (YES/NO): YES